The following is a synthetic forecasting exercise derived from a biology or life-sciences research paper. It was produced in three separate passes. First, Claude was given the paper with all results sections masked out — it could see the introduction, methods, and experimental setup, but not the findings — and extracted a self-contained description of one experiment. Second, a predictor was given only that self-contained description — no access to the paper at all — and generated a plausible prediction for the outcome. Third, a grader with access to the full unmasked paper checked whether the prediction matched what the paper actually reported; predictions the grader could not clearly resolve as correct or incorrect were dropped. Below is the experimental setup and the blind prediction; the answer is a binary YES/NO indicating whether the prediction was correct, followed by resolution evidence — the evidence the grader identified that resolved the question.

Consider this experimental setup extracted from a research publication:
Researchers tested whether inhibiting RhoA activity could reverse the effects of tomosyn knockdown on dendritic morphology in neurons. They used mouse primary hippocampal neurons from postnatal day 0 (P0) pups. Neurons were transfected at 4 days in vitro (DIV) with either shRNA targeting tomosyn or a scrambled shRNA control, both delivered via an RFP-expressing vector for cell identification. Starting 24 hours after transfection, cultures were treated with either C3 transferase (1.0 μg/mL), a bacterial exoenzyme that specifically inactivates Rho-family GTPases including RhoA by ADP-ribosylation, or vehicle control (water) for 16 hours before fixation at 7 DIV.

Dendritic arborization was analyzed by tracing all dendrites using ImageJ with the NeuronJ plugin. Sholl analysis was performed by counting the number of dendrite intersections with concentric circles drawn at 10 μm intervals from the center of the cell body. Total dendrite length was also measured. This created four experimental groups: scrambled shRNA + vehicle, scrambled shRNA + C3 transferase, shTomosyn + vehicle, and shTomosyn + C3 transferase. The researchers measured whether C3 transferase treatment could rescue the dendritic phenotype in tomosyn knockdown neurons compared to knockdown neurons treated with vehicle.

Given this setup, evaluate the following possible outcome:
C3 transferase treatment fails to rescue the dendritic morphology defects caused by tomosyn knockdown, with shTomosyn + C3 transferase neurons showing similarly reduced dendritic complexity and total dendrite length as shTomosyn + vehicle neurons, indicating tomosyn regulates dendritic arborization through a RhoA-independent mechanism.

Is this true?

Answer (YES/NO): NO